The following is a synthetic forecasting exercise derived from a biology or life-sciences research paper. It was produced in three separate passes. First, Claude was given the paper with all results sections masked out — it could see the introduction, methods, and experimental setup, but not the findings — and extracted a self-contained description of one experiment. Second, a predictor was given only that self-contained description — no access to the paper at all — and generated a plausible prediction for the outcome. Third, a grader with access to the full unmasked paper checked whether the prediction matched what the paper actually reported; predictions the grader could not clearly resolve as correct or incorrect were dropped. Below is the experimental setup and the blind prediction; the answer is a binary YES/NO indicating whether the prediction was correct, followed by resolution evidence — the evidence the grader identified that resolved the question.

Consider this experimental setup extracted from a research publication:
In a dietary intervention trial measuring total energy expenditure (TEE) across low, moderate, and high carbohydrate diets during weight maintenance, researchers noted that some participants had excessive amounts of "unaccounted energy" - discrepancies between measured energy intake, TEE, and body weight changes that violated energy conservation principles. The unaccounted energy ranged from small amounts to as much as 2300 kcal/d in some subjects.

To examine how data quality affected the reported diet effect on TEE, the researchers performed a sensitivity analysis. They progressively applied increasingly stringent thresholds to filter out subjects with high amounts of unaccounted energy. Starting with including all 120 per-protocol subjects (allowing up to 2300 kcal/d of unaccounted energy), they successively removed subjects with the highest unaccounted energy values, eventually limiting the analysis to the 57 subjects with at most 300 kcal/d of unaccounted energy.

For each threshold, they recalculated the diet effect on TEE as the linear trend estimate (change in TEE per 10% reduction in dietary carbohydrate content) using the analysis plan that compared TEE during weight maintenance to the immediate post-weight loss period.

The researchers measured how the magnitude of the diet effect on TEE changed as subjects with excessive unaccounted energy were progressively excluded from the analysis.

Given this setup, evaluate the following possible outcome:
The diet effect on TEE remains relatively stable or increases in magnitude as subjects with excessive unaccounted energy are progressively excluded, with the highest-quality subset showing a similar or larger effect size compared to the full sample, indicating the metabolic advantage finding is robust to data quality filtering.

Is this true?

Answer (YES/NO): NO